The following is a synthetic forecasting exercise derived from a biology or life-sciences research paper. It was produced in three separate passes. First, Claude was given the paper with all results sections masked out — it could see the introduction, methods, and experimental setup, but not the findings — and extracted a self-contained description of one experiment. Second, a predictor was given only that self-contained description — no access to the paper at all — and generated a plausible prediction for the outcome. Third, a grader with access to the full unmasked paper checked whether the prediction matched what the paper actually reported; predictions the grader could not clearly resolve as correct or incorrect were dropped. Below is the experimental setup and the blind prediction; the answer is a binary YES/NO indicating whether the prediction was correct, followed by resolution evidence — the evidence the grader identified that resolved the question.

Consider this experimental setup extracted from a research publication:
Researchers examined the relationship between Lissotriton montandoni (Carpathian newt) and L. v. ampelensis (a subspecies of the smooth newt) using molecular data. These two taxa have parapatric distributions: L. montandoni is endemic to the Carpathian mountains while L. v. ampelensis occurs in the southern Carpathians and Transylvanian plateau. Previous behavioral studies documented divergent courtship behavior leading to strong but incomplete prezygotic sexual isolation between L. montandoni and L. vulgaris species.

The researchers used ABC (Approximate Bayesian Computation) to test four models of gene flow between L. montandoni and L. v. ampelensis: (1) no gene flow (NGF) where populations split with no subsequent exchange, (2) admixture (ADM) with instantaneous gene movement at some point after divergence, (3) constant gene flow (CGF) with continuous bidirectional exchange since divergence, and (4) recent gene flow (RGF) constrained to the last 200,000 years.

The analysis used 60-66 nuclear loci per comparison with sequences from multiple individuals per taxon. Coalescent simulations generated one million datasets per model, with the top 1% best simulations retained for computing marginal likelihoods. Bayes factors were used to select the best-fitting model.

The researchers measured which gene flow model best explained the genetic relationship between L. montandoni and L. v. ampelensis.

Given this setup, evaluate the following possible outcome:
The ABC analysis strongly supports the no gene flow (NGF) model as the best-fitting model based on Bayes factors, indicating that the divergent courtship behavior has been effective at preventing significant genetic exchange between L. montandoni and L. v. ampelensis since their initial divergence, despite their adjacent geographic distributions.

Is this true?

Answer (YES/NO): NO